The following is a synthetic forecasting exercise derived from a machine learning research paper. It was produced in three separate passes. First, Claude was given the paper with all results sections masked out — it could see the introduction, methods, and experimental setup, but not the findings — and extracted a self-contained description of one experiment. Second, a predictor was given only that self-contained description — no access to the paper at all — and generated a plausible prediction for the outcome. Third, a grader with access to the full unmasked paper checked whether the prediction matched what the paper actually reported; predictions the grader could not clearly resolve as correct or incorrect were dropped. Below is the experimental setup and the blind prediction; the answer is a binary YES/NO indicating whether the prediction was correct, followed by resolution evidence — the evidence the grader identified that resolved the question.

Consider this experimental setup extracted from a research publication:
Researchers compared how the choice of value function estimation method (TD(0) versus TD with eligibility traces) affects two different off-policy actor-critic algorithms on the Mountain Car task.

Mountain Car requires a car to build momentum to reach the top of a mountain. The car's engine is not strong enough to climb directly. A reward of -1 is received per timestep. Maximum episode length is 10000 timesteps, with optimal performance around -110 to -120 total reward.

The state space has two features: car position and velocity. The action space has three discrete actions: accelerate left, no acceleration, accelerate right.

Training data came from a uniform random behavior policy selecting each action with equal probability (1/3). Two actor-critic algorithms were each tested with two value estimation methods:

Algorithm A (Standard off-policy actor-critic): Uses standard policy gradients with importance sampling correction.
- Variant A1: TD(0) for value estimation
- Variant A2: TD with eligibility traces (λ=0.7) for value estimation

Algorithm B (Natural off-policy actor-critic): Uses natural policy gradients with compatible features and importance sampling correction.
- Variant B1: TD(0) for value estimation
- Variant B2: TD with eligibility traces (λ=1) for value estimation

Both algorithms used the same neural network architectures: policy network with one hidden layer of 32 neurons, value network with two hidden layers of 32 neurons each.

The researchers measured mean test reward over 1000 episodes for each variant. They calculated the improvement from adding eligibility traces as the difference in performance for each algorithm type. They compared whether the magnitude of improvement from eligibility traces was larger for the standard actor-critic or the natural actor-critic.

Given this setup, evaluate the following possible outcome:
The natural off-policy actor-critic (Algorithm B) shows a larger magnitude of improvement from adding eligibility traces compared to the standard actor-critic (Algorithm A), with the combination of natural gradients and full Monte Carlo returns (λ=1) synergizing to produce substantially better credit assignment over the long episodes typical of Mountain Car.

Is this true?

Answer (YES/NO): NO